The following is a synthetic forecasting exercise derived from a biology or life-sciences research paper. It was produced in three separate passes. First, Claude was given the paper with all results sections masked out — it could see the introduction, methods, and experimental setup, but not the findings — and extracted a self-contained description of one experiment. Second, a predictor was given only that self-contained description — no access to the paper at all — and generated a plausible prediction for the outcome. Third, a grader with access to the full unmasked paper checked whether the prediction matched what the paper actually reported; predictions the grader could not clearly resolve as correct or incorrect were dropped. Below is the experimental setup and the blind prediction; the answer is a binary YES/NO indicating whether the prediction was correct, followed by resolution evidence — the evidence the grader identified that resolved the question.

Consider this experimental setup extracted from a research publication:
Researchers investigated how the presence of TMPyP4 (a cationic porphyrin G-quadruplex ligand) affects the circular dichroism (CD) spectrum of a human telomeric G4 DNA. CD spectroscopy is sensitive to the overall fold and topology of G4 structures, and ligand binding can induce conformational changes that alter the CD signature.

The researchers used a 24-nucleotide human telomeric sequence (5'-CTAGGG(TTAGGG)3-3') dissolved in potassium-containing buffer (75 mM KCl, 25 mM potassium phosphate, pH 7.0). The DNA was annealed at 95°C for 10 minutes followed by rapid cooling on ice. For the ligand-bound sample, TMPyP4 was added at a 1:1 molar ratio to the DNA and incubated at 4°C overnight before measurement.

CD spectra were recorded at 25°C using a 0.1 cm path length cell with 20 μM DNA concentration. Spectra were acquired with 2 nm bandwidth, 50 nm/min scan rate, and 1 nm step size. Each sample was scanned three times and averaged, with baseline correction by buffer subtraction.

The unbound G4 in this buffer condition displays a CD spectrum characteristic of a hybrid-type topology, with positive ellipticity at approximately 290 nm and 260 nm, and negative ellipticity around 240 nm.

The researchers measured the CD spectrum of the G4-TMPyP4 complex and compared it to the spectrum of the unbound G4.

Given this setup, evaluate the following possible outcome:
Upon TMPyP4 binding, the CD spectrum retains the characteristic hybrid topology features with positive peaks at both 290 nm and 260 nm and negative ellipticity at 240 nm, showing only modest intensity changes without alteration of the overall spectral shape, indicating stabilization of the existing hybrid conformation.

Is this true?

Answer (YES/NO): NO